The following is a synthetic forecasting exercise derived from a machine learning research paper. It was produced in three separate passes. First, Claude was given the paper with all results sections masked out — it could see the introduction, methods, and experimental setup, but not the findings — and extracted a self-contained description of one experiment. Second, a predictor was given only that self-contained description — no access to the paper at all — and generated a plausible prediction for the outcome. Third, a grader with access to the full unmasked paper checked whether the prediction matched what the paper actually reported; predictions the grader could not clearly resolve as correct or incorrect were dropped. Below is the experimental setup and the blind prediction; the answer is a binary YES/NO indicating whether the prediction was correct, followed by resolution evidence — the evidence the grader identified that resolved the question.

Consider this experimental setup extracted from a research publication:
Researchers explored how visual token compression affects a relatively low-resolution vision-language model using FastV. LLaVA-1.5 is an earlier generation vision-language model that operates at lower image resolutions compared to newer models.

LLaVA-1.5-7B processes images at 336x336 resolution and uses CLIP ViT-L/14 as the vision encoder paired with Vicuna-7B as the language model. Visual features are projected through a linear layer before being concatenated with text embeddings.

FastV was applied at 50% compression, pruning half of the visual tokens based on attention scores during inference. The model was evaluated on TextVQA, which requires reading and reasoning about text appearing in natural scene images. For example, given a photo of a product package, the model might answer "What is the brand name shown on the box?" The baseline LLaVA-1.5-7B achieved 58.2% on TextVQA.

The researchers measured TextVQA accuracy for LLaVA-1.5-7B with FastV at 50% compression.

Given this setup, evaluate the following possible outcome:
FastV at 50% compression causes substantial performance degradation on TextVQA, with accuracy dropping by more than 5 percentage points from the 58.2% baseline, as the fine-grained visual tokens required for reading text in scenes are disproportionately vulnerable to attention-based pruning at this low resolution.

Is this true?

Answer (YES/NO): YES